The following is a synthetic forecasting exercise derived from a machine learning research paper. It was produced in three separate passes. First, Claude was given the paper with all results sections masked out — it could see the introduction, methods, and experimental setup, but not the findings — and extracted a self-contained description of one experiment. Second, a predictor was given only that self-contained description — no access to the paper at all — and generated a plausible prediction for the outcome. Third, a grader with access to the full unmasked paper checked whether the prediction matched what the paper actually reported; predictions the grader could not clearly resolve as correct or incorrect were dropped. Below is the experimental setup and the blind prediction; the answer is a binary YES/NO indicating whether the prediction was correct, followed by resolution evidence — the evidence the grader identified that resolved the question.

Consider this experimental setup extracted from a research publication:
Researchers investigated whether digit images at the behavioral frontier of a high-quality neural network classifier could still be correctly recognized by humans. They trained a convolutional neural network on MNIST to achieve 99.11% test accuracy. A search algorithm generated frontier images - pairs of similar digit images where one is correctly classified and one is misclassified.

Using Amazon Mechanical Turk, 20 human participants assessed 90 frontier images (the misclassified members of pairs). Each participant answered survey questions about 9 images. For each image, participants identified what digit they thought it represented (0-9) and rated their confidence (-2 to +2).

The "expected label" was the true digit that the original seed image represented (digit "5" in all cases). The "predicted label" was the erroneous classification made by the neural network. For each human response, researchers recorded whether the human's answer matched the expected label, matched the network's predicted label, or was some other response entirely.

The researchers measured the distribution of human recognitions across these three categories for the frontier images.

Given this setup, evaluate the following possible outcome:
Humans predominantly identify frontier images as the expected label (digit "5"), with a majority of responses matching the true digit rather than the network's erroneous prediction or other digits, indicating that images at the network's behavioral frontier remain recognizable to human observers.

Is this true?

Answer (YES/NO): YES